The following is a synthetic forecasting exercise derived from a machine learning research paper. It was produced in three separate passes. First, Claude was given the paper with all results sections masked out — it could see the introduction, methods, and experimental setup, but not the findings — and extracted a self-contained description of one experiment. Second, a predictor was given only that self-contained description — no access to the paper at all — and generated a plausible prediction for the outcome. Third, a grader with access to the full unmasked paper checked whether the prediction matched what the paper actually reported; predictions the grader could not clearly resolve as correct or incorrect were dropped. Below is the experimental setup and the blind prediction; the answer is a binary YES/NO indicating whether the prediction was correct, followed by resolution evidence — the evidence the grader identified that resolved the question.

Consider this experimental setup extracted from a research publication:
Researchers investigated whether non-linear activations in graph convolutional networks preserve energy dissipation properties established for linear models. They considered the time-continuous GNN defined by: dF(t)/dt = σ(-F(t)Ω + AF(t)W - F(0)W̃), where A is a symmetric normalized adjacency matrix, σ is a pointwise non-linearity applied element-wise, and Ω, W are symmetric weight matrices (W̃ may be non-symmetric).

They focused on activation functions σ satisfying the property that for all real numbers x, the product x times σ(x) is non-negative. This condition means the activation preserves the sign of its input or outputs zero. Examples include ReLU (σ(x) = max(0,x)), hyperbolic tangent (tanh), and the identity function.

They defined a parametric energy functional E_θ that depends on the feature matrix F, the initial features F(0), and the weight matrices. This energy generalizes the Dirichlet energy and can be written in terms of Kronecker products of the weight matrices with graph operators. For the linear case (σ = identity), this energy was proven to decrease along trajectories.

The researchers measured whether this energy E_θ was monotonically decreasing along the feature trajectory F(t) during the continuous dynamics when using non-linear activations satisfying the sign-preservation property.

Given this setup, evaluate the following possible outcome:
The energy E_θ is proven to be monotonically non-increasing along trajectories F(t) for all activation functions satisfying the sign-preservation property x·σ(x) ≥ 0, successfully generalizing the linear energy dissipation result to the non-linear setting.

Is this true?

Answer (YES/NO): YES